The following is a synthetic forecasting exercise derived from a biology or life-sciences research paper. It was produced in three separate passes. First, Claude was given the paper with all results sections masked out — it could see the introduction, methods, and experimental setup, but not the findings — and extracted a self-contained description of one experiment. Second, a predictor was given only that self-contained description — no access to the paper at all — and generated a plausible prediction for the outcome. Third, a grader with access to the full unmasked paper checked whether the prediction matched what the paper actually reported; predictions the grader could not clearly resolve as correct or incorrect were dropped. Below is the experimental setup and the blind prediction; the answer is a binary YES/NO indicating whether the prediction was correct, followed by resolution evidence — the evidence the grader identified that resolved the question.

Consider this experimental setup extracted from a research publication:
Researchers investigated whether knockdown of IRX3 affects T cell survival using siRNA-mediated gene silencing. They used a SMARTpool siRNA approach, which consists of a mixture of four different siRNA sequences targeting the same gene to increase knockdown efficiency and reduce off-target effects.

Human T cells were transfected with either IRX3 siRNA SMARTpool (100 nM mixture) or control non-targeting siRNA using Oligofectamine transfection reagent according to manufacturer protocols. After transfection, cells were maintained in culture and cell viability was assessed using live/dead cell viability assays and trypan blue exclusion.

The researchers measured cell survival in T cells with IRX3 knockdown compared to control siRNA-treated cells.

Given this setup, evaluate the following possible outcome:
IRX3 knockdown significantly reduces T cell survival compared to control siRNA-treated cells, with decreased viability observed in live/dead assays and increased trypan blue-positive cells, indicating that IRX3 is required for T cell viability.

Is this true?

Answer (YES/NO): YES